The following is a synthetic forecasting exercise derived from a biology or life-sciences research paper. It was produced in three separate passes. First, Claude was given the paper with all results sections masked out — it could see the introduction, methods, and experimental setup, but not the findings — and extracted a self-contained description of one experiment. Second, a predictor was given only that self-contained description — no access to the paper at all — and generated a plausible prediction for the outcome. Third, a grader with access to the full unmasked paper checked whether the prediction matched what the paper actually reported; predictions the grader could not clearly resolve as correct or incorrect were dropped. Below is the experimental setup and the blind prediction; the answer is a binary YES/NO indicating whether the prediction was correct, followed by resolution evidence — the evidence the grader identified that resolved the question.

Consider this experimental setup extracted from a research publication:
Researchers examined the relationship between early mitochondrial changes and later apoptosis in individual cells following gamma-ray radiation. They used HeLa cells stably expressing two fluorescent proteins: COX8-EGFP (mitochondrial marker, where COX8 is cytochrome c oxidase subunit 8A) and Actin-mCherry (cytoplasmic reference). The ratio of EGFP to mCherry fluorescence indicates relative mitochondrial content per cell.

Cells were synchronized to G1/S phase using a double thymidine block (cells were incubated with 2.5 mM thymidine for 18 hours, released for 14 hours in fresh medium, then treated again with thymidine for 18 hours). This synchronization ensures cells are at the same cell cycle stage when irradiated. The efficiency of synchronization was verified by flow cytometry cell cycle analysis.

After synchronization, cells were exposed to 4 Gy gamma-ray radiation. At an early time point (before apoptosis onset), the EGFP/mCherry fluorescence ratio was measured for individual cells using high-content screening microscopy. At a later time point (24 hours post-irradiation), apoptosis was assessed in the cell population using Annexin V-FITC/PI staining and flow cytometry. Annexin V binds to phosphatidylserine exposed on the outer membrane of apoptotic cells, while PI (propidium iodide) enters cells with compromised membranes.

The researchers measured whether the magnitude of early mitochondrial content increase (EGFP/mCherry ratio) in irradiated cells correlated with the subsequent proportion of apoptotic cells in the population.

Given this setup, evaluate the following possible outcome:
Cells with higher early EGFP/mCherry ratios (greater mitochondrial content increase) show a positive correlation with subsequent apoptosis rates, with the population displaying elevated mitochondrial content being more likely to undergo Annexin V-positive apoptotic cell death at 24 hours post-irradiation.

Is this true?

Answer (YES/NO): YES